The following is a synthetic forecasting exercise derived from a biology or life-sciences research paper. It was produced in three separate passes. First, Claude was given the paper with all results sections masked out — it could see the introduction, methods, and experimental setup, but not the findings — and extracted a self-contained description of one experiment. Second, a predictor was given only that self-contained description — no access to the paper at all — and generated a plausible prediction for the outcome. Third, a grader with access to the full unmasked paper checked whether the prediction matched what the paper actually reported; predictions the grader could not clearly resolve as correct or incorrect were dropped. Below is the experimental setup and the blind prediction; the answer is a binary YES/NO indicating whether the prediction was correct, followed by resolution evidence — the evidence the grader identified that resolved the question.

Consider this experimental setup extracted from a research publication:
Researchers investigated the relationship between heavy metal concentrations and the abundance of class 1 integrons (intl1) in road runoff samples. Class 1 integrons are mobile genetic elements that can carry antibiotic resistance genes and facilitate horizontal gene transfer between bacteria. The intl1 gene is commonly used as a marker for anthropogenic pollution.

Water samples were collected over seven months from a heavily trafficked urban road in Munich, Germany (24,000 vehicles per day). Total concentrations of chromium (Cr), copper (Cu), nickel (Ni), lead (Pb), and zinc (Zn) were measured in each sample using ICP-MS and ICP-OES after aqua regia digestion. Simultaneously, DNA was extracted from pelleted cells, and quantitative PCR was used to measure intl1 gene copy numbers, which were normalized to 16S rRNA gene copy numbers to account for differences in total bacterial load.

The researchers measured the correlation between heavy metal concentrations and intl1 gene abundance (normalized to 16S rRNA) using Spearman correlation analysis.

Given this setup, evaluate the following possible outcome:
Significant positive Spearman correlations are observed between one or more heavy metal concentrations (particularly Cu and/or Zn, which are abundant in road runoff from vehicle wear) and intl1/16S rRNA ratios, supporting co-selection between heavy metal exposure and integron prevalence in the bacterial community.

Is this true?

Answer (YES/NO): YES